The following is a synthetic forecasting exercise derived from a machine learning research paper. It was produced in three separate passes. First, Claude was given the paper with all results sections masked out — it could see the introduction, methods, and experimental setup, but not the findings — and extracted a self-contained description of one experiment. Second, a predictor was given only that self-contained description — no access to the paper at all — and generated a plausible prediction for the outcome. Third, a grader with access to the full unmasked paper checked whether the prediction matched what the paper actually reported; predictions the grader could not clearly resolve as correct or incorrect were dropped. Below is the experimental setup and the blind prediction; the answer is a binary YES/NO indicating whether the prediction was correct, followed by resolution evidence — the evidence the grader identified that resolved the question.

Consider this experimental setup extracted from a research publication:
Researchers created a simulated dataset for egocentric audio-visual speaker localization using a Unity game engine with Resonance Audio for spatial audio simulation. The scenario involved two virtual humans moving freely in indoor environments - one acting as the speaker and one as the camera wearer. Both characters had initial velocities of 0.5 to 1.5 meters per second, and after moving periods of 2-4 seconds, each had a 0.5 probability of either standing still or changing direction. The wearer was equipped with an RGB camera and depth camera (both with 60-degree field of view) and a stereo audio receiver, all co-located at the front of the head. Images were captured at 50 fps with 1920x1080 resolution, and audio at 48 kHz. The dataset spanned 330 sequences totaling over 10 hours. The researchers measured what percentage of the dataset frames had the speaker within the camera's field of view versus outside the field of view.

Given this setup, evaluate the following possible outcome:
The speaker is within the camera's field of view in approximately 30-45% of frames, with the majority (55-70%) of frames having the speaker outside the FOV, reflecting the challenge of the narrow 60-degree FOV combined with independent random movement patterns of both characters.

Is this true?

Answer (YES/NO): NO